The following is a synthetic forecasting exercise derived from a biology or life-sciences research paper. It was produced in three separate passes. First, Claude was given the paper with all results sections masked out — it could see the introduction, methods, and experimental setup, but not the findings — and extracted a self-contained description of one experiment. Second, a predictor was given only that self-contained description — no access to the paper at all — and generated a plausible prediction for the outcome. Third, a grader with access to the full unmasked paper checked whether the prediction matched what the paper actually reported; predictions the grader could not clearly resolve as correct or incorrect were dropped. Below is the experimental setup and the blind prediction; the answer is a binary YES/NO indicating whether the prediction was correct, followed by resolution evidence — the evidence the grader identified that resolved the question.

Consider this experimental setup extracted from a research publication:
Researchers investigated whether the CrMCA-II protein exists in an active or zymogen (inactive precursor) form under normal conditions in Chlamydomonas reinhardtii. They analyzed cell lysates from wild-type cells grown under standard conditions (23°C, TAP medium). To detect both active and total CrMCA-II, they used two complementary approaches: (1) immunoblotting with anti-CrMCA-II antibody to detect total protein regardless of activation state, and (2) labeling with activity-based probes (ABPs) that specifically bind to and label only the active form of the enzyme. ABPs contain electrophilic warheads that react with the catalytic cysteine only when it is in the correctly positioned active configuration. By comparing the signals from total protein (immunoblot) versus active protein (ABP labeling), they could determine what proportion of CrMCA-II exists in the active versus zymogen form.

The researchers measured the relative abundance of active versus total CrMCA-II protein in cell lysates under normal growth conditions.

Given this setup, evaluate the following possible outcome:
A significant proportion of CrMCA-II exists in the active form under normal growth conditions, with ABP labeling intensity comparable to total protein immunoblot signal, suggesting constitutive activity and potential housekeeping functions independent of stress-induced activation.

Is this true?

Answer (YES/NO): NO